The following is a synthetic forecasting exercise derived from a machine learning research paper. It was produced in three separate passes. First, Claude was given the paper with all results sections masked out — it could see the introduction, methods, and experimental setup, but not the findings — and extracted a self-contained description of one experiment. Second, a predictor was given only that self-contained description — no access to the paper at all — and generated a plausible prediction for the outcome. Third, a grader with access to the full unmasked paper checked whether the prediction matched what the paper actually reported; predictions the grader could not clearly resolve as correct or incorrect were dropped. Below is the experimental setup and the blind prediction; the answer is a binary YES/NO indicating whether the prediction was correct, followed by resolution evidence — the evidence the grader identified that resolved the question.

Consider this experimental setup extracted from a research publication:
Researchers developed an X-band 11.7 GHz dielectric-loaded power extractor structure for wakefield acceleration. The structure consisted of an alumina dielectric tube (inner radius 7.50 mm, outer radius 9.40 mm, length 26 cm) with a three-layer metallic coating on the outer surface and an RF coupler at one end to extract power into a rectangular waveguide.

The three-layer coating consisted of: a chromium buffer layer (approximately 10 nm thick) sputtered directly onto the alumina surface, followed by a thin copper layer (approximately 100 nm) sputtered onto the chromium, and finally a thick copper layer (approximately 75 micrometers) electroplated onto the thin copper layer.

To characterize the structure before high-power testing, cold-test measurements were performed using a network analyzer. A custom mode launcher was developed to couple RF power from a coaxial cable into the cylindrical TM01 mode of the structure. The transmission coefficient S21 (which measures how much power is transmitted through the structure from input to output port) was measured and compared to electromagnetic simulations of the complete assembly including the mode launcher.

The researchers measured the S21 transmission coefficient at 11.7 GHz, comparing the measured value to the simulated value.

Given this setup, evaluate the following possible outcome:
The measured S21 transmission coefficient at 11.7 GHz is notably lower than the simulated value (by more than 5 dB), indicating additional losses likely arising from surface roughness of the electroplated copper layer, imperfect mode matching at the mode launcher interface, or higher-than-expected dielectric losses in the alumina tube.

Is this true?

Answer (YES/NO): NO